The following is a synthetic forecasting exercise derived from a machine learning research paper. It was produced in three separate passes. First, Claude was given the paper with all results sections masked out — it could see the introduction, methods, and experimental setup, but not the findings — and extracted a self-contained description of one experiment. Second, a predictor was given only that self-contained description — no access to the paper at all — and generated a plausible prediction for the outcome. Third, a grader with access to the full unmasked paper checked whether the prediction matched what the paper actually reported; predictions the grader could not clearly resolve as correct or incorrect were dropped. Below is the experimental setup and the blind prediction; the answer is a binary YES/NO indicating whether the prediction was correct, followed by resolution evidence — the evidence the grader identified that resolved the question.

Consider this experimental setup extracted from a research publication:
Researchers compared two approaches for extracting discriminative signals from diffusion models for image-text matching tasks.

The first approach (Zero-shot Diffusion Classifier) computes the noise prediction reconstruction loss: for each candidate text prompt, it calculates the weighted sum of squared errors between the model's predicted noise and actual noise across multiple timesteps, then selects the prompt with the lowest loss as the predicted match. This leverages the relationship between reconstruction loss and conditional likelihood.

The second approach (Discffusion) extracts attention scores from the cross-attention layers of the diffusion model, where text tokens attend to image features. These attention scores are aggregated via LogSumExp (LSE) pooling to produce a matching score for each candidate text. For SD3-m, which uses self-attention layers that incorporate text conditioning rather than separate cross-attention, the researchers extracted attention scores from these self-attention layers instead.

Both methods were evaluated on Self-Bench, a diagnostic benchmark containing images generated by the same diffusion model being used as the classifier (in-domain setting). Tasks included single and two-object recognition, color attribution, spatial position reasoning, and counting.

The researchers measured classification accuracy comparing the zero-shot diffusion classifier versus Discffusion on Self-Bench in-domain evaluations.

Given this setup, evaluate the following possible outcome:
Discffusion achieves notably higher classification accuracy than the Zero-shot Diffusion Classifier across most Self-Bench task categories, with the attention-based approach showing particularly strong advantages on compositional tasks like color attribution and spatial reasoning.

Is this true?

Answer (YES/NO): NO